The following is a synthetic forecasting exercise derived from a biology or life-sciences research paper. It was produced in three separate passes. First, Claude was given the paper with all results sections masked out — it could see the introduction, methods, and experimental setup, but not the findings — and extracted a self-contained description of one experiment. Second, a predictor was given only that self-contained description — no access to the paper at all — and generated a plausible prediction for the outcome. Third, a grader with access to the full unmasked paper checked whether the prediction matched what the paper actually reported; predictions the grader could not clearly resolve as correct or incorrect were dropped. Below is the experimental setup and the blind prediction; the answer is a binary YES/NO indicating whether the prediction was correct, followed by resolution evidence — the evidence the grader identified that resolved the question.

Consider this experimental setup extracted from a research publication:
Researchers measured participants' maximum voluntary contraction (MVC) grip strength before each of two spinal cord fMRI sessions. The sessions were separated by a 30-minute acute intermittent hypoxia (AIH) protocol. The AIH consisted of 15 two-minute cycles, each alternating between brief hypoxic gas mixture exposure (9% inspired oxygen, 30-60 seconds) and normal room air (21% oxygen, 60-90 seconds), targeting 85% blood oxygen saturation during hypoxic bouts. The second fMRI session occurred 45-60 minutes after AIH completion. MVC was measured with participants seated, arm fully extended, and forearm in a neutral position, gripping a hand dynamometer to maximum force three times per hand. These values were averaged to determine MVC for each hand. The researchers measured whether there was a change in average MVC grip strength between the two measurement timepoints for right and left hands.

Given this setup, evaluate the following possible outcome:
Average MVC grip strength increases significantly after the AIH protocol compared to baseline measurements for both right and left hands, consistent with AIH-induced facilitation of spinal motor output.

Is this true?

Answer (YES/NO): NO